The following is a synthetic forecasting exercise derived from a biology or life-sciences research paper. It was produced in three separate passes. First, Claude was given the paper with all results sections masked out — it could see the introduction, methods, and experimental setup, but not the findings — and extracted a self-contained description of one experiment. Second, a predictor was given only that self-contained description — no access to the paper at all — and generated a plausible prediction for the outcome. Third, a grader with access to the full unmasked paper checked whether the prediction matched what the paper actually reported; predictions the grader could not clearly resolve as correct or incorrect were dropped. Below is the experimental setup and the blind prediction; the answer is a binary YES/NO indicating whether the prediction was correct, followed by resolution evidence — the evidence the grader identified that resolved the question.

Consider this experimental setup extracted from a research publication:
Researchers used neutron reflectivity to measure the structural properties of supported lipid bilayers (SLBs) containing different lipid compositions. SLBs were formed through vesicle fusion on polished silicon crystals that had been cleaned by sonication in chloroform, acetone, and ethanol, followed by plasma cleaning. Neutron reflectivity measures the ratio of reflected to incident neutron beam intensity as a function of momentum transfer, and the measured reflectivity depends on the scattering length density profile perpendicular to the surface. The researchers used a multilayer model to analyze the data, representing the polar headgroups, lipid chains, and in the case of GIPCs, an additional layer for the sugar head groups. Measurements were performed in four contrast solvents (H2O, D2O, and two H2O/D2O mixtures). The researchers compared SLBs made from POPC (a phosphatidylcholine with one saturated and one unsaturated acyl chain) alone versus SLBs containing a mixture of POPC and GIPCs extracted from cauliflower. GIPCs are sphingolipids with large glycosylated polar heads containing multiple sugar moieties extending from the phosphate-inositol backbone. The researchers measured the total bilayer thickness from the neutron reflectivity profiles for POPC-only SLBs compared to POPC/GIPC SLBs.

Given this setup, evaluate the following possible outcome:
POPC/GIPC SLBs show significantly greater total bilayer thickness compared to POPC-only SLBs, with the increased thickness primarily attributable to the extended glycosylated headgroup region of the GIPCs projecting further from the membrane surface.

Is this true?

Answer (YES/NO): YES